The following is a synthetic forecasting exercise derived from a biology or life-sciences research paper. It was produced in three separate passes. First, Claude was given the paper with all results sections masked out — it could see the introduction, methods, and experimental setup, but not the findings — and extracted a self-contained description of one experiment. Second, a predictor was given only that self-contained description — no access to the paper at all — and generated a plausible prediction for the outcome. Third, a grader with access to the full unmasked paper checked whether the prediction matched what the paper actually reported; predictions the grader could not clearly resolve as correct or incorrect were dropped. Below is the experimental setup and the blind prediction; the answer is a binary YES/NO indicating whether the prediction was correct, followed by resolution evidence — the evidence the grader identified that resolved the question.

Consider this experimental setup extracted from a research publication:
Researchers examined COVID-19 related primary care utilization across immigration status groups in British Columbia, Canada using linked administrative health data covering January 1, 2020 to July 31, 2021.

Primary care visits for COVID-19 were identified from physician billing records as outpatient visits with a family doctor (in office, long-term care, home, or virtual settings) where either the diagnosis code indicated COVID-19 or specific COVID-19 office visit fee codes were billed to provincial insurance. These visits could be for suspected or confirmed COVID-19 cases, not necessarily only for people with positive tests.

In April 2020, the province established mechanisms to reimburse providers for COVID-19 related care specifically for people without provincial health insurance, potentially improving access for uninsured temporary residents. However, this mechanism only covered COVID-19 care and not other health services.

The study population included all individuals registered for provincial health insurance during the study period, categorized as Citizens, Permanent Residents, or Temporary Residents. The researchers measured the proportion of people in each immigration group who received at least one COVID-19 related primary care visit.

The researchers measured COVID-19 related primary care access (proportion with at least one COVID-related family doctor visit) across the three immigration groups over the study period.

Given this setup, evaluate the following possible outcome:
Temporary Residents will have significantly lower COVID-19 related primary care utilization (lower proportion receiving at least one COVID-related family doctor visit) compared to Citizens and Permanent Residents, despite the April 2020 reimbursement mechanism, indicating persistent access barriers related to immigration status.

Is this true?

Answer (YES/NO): YES